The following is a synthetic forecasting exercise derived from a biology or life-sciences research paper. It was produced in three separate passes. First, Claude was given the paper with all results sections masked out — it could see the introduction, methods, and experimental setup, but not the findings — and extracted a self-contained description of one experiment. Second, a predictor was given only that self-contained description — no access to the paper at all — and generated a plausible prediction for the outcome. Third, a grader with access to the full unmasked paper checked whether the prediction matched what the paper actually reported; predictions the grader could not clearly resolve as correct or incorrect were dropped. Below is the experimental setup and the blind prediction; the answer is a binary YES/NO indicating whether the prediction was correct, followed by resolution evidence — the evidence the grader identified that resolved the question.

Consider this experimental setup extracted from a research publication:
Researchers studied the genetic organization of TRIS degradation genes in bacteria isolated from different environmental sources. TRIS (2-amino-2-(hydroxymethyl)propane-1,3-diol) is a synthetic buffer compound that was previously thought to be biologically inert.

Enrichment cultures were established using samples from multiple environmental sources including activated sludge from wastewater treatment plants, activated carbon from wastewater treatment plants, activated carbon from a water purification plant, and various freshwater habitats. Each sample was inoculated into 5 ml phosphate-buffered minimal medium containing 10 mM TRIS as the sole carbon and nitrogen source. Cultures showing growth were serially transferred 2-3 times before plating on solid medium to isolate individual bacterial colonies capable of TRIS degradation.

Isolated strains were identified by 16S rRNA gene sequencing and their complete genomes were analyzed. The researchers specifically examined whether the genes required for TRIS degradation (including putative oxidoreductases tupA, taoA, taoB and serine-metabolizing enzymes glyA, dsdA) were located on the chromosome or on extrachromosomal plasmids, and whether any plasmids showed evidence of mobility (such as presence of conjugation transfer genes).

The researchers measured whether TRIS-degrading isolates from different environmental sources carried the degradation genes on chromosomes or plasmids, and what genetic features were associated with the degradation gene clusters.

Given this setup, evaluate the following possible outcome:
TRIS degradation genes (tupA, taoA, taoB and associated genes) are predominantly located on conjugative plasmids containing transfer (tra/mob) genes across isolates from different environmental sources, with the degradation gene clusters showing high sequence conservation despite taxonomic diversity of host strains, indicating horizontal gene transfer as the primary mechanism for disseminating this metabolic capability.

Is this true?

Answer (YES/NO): YES